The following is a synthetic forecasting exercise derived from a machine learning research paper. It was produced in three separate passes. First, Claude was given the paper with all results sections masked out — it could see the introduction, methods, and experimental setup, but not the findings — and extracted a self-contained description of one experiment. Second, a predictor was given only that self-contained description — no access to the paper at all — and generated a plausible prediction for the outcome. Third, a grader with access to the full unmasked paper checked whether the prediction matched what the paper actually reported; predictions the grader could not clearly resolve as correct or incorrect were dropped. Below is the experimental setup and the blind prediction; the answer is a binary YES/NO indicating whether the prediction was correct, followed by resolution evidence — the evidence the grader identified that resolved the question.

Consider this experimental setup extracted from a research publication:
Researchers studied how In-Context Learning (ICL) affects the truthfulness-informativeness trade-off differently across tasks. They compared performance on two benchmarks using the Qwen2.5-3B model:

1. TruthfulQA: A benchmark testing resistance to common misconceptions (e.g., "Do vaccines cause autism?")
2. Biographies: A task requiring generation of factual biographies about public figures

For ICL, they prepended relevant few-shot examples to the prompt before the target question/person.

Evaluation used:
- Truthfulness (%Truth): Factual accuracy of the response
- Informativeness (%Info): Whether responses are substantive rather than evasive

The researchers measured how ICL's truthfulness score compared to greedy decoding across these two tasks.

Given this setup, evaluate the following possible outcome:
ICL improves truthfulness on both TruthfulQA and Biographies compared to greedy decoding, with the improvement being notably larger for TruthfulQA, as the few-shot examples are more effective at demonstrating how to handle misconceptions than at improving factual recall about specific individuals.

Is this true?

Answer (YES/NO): NO